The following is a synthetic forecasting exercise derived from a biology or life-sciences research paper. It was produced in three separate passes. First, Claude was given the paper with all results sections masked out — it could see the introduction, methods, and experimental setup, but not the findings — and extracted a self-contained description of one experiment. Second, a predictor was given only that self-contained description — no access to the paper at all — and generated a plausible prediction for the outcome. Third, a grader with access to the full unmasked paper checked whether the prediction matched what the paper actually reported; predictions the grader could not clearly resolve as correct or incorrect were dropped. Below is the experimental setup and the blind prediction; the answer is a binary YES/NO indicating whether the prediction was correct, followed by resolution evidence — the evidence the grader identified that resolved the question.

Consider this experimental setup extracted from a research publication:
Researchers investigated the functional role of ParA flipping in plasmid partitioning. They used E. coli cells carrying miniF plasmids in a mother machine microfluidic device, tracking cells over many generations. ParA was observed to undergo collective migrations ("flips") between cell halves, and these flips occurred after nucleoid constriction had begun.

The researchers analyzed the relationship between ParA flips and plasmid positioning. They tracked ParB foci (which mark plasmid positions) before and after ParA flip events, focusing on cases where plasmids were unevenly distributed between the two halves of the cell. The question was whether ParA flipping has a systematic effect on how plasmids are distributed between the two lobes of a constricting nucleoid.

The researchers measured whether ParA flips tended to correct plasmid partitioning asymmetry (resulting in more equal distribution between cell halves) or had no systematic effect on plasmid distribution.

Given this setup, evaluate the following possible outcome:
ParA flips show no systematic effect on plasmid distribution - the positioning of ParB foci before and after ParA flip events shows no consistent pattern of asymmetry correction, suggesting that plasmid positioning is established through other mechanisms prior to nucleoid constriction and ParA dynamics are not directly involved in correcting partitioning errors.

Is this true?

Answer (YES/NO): NO